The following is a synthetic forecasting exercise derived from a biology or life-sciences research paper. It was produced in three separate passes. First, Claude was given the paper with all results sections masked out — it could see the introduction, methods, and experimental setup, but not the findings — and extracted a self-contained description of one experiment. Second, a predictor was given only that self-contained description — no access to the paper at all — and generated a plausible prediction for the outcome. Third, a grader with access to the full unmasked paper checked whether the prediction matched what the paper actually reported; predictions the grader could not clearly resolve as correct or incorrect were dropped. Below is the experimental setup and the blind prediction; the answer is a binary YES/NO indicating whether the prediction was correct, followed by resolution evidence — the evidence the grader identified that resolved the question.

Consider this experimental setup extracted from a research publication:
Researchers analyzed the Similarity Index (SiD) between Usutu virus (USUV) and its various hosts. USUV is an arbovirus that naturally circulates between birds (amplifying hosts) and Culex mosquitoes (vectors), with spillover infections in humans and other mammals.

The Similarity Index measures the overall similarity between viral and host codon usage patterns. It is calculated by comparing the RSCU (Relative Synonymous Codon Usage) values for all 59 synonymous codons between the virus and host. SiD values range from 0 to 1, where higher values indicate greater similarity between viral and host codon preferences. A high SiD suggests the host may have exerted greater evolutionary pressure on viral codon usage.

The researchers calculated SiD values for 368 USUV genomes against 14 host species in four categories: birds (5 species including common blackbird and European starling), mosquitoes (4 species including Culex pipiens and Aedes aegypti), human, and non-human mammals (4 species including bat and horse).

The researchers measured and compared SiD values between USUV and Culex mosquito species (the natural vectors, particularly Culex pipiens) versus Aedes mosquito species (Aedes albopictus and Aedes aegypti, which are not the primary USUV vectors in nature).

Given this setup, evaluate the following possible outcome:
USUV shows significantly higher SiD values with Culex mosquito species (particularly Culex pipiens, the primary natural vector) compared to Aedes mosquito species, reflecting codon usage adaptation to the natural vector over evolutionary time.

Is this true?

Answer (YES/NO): YES